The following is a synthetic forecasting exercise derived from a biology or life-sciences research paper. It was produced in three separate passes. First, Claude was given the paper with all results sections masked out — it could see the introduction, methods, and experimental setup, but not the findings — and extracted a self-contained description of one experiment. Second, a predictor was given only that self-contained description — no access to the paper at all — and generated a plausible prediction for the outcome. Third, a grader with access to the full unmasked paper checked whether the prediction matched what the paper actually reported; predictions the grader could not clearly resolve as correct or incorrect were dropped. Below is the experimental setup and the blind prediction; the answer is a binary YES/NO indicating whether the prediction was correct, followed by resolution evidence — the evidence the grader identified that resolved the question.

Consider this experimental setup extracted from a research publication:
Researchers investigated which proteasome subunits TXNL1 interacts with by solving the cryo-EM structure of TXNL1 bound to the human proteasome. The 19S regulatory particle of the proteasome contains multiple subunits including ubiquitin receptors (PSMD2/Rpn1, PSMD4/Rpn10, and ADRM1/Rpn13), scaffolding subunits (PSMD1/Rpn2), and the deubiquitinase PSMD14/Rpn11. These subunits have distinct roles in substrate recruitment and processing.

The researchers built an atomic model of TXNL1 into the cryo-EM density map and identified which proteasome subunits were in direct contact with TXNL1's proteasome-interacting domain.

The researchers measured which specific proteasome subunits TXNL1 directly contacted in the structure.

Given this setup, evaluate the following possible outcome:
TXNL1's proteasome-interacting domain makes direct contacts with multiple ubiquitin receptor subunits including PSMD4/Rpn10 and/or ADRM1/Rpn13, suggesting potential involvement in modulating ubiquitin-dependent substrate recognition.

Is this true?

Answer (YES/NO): NO